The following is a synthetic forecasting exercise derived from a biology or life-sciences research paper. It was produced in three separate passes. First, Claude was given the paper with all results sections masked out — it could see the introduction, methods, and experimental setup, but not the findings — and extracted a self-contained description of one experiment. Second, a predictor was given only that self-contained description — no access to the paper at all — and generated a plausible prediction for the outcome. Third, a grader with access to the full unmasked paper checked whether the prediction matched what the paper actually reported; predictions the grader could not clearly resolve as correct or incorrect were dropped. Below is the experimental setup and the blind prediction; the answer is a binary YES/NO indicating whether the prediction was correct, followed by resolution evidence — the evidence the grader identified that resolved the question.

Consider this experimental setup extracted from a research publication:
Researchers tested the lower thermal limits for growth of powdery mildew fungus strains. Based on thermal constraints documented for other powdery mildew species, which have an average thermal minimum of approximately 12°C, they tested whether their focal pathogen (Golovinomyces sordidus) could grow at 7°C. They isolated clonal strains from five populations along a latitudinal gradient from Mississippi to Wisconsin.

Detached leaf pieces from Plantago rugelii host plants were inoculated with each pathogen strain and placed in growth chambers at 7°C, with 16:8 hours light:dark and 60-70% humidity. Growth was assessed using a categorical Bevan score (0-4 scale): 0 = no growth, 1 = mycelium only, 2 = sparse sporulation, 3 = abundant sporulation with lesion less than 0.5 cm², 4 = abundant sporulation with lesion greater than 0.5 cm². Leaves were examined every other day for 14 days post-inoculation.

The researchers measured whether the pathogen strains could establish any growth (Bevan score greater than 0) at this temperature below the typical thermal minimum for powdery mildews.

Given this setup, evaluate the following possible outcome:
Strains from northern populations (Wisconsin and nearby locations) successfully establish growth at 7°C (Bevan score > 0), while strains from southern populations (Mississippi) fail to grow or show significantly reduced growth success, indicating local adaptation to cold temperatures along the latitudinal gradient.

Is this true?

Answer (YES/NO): YES